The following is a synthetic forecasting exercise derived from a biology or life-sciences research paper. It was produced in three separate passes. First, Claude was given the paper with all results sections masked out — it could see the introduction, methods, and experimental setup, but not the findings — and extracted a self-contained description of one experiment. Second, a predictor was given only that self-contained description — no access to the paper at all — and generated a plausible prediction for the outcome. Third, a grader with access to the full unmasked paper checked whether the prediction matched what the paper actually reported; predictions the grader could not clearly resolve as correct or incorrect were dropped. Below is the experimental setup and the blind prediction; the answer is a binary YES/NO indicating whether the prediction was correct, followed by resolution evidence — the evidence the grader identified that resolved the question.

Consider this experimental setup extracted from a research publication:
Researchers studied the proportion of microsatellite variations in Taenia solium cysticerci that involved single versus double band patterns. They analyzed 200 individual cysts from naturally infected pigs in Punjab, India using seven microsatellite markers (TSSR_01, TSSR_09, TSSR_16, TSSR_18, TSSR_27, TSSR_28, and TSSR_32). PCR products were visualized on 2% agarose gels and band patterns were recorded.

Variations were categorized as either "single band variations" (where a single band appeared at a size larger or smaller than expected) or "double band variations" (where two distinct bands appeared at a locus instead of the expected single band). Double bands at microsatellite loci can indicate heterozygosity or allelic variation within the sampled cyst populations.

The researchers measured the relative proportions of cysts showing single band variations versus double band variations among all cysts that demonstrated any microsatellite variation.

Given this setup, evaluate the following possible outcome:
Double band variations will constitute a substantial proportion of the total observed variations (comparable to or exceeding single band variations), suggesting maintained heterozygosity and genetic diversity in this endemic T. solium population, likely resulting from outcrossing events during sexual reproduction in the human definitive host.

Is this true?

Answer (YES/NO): NO